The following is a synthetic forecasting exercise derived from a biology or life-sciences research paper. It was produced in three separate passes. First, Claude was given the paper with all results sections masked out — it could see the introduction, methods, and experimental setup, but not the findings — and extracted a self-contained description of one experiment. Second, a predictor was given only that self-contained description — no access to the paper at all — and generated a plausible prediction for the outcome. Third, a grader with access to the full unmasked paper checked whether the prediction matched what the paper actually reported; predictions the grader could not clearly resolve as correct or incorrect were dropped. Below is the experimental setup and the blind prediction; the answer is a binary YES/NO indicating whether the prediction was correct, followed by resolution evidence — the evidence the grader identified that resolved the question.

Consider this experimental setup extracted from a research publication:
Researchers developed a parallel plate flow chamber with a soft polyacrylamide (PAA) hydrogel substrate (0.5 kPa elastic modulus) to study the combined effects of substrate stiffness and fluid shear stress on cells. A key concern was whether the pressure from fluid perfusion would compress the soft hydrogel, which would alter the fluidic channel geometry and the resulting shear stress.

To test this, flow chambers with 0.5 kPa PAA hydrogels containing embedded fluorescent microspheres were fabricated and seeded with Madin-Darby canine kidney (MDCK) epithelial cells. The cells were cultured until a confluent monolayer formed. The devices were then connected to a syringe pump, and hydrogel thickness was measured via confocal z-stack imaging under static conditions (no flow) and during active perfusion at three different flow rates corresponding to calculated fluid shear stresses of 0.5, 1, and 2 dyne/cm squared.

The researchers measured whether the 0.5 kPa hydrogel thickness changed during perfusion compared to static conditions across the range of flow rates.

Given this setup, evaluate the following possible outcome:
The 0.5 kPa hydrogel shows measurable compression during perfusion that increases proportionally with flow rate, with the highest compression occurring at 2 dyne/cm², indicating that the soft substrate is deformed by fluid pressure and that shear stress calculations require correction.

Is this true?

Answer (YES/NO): NO